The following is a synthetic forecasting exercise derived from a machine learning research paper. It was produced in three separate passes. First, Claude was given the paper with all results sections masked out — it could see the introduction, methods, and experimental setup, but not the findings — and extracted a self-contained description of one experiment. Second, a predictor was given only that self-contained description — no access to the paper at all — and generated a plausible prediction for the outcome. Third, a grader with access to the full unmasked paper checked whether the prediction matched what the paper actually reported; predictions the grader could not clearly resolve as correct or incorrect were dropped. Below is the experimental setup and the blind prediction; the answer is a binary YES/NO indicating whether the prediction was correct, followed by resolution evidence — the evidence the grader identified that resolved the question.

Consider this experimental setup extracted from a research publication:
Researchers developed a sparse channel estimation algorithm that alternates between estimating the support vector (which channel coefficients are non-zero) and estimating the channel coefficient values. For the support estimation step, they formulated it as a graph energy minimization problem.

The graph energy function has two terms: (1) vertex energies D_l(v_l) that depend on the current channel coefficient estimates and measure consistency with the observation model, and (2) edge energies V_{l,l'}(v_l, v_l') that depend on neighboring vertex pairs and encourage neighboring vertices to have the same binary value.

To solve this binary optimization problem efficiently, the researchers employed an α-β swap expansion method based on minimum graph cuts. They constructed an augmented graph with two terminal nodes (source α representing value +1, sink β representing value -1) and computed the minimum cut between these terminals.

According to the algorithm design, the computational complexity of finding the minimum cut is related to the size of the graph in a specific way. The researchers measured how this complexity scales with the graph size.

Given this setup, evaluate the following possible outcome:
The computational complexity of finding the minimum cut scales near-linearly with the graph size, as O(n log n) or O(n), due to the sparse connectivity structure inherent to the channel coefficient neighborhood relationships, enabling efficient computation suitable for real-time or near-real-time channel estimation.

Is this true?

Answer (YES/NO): YES